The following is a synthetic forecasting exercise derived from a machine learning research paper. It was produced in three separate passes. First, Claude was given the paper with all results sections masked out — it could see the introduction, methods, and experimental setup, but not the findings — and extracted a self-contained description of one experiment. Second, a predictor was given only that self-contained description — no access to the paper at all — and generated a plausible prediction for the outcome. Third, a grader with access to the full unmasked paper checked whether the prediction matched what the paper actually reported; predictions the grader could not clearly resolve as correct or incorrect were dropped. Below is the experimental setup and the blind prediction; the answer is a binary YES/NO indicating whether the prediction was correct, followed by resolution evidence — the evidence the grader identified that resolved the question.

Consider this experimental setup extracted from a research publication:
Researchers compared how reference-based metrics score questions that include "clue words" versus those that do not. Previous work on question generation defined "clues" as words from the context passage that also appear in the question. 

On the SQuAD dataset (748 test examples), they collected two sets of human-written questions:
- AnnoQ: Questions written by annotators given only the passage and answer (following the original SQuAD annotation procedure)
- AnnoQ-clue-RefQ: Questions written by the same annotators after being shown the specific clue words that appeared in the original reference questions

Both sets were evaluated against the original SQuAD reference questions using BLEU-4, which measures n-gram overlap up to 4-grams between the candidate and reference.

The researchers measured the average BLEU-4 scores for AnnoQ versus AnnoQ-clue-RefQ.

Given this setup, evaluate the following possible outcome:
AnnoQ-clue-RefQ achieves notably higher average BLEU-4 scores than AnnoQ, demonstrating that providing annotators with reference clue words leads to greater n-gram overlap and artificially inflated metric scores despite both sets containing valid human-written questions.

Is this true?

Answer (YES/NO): YES